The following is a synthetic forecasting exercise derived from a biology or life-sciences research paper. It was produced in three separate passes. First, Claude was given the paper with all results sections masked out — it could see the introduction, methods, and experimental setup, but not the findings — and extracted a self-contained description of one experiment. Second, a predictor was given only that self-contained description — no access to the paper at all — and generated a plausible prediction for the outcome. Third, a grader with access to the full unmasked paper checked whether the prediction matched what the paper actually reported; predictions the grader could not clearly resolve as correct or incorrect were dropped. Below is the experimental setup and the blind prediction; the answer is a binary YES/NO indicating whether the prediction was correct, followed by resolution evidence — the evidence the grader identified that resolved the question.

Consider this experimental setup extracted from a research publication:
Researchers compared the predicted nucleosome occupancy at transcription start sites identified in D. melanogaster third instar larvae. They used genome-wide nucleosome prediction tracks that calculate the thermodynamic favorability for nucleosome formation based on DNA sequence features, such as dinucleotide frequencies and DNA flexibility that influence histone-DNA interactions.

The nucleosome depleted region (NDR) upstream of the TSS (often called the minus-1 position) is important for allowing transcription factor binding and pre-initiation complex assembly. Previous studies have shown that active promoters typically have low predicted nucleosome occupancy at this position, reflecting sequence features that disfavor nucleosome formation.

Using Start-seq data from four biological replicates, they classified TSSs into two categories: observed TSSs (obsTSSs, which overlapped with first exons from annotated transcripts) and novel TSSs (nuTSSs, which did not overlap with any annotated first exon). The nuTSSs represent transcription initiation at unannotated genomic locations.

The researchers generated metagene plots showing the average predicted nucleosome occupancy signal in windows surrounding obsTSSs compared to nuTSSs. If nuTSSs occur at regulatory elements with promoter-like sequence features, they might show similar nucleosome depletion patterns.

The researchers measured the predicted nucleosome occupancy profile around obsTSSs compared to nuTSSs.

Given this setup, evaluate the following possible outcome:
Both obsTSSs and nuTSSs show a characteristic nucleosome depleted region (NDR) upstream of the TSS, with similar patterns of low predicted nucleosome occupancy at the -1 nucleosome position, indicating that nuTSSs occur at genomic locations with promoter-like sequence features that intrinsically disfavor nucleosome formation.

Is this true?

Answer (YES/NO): NO